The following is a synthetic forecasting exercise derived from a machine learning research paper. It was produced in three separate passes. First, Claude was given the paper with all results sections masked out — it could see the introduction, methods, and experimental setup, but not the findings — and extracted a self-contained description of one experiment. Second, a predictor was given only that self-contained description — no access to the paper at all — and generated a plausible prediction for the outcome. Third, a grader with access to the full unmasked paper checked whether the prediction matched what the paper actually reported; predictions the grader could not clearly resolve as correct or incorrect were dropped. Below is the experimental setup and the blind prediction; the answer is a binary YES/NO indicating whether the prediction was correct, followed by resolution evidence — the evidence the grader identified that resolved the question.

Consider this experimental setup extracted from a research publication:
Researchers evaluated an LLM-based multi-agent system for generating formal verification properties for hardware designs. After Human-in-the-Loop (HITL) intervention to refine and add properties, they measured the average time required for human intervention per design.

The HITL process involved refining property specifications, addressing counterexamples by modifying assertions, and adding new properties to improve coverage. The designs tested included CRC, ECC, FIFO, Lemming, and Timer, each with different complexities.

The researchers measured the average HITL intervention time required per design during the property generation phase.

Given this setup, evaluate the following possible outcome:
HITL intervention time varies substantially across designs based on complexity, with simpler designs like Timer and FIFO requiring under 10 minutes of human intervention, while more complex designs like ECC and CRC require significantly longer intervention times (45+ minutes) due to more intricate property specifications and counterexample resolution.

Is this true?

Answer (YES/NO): NO